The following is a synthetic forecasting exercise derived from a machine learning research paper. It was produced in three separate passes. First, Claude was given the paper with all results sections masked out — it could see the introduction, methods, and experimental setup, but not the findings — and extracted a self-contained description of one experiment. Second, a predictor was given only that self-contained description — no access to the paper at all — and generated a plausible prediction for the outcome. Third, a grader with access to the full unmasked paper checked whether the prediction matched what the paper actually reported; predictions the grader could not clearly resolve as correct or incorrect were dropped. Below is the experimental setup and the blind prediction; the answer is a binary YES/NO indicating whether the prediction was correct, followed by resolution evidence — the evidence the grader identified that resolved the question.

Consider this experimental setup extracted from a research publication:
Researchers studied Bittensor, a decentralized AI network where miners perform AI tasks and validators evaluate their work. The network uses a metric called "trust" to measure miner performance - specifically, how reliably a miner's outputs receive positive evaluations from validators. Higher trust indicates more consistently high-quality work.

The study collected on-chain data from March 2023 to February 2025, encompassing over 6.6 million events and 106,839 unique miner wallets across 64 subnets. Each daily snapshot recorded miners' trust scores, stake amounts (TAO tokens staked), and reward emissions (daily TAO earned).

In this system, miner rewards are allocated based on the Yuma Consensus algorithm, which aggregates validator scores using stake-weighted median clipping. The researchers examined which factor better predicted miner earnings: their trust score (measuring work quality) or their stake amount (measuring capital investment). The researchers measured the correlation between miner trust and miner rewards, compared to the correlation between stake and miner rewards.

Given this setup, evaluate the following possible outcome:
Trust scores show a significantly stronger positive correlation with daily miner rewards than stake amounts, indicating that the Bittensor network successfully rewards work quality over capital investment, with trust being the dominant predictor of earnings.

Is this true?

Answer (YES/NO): NO